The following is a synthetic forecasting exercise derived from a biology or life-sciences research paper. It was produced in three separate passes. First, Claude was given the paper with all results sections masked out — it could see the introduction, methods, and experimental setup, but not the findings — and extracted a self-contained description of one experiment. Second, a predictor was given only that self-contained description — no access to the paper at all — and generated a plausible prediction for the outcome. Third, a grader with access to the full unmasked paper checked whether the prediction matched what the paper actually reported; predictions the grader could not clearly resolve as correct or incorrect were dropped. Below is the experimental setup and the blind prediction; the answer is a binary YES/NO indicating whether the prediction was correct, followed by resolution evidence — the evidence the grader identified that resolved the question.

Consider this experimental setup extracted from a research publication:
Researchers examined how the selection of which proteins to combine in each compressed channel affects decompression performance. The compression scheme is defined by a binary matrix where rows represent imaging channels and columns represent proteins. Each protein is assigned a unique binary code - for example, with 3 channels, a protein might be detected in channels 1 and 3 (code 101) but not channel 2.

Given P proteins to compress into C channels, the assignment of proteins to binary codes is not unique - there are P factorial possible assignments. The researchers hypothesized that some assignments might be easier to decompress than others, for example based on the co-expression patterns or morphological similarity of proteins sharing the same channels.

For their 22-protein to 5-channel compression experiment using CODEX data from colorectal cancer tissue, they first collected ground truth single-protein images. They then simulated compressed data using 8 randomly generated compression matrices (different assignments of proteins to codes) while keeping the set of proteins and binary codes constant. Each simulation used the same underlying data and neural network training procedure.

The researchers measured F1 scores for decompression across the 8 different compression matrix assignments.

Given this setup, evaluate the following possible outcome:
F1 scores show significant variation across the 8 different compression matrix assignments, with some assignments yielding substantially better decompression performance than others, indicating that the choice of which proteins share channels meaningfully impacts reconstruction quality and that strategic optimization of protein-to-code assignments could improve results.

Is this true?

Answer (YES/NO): NO